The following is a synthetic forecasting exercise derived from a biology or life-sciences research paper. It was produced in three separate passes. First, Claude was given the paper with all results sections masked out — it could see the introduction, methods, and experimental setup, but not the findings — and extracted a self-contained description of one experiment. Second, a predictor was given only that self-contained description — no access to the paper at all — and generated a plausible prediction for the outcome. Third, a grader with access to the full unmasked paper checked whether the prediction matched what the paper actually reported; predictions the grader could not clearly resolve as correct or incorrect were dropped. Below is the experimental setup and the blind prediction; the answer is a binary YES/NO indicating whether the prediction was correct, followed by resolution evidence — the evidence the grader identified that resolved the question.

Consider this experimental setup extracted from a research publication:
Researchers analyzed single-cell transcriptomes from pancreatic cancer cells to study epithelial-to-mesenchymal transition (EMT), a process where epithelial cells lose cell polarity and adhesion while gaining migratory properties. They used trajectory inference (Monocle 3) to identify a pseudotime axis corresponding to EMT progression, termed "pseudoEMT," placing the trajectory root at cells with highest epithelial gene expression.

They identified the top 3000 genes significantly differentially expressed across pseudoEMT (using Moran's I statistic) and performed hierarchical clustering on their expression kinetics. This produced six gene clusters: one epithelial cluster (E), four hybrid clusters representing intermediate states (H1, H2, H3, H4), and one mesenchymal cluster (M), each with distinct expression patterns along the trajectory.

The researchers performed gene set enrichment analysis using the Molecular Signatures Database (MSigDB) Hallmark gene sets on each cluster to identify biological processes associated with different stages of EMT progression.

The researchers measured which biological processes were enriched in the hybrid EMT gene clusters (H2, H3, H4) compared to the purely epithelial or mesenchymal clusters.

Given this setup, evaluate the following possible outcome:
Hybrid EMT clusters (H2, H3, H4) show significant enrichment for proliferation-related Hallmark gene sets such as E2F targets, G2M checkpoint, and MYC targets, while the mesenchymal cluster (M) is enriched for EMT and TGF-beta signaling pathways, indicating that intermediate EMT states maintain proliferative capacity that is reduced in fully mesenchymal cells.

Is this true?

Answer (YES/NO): NO